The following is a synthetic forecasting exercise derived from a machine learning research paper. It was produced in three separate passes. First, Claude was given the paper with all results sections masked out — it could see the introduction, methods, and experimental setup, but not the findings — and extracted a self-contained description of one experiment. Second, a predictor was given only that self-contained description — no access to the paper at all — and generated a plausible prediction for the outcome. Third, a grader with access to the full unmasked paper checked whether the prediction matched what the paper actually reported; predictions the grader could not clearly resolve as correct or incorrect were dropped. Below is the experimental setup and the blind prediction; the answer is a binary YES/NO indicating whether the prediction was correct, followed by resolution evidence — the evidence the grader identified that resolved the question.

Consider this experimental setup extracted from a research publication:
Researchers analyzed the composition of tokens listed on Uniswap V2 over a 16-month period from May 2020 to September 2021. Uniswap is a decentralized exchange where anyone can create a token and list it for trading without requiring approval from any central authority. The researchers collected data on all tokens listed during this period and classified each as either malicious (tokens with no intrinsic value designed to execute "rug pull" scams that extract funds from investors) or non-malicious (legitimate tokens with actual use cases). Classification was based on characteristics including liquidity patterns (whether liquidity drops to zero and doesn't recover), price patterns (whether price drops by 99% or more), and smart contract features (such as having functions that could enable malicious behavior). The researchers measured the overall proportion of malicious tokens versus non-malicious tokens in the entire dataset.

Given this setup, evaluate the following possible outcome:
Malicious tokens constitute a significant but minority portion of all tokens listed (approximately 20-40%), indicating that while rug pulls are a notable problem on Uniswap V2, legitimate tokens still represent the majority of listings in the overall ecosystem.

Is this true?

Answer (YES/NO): NO